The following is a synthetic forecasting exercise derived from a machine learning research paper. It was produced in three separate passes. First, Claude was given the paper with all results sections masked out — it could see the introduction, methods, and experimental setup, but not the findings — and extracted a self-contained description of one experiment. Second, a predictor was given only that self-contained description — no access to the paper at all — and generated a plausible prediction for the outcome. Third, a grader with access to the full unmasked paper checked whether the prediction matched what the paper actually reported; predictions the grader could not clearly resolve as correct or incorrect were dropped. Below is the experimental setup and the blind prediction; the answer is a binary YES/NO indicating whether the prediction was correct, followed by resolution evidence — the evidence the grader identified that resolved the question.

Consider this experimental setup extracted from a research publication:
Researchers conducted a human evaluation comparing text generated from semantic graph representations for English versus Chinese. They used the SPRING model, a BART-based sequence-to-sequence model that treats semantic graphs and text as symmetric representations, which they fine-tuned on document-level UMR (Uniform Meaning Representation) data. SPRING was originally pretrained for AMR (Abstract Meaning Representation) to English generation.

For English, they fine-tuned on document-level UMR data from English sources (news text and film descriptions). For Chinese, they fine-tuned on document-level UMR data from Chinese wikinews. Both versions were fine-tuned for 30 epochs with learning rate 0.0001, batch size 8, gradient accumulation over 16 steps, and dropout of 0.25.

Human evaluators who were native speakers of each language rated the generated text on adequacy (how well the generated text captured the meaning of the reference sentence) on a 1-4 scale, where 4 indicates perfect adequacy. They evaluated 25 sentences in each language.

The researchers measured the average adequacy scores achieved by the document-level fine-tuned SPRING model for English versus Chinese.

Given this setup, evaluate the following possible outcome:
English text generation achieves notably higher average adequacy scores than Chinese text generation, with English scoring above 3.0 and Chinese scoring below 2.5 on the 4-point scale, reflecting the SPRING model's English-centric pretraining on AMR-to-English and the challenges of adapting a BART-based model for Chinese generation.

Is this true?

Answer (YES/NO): NO